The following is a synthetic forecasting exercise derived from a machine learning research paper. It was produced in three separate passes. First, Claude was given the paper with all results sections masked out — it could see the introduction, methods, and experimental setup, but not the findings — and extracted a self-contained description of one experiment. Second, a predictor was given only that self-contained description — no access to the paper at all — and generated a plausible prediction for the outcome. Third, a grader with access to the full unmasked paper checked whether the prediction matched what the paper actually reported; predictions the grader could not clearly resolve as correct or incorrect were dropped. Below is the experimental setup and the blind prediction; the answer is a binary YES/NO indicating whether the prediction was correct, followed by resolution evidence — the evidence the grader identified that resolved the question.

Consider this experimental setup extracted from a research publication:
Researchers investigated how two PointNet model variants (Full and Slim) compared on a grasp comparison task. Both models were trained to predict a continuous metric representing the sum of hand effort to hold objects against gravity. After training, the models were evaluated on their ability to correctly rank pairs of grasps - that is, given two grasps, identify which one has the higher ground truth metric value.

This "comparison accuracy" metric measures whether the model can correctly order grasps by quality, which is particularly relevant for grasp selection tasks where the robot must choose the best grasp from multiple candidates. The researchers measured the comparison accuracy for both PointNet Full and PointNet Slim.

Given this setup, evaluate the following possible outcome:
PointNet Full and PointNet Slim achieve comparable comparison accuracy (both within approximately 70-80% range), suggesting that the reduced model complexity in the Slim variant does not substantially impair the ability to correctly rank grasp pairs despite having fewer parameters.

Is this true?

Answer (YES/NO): NO